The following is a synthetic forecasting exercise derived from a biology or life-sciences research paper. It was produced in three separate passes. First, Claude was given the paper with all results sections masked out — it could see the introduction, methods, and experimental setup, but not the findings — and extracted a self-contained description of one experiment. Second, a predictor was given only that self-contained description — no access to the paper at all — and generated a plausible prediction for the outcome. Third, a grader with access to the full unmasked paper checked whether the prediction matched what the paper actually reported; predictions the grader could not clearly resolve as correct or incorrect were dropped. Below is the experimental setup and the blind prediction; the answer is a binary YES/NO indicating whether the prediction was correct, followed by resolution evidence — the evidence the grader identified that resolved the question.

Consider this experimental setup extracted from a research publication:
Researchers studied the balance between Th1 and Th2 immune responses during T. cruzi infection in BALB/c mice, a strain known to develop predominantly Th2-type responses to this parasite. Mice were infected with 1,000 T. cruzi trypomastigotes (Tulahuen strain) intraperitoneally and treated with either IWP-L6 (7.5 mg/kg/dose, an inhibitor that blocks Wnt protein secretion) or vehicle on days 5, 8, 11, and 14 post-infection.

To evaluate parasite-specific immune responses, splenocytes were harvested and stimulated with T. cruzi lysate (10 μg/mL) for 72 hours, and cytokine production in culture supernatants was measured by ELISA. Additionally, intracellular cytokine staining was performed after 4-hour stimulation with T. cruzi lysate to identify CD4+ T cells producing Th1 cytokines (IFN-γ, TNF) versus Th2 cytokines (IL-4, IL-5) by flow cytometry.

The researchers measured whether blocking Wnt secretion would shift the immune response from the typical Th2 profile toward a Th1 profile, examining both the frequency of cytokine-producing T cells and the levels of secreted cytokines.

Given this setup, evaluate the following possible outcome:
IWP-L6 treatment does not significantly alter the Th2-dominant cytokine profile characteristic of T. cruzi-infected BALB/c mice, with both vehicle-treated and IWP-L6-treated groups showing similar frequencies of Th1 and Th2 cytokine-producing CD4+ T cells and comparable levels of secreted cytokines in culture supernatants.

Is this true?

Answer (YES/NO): NO